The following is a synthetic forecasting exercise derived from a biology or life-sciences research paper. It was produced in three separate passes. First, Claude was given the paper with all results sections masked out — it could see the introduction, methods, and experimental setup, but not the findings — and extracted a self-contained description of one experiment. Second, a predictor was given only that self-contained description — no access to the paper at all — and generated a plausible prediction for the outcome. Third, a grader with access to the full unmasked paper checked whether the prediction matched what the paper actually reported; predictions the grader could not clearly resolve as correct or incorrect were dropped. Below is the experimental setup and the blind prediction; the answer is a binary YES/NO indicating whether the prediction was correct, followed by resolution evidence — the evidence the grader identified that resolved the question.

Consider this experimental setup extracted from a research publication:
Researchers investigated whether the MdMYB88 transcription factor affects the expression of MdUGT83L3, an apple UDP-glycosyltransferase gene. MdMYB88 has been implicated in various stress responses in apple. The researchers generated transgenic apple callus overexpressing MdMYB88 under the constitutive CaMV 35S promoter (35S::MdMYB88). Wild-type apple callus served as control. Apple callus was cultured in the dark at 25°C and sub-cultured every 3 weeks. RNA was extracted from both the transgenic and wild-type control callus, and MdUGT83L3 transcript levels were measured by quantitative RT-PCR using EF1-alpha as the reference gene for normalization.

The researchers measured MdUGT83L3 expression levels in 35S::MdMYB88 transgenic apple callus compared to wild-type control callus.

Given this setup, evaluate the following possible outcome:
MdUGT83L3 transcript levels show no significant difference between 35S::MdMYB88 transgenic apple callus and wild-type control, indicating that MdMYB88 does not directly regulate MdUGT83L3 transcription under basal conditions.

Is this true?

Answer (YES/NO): NO